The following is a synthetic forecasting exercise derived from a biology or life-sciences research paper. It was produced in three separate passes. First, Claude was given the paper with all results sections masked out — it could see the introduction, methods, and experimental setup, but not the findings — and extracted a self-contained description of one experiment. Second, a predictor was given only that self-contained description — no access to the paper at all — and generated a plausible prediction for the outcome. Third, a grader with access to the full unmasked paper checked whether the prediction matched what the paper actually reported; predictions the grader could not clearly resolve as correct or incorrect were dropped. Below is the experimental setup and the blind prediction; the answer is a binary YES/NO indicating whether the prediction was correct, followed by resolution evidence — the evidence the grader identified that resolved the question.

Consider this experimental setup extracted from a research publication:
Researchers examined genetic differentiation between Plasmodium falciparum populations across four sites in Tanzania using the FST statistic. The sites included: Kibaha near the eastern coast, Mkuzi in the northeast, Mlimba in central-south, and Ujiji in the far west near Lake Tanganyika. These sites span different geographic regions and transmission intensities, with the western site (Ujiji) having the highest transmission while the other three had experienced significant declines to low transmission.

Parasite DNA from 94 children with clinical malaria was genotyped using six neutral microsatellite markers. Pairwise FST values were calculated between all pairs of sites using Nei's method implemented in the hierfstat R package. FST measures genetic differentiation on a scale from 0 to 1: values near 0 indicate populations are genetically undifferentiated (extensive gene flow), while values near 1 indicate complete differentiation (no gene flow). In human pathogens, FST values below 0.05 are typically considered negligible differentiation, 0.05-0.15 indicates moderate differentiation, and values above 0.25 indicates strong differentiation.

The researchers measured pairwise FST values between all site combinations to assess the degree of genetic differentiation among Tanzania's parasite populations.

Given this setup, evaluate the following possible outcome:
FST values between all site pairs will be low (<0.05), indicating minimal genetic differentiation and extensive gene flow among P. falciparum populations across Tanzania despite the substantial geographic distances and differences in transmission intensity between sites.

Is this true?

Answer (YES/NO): YES